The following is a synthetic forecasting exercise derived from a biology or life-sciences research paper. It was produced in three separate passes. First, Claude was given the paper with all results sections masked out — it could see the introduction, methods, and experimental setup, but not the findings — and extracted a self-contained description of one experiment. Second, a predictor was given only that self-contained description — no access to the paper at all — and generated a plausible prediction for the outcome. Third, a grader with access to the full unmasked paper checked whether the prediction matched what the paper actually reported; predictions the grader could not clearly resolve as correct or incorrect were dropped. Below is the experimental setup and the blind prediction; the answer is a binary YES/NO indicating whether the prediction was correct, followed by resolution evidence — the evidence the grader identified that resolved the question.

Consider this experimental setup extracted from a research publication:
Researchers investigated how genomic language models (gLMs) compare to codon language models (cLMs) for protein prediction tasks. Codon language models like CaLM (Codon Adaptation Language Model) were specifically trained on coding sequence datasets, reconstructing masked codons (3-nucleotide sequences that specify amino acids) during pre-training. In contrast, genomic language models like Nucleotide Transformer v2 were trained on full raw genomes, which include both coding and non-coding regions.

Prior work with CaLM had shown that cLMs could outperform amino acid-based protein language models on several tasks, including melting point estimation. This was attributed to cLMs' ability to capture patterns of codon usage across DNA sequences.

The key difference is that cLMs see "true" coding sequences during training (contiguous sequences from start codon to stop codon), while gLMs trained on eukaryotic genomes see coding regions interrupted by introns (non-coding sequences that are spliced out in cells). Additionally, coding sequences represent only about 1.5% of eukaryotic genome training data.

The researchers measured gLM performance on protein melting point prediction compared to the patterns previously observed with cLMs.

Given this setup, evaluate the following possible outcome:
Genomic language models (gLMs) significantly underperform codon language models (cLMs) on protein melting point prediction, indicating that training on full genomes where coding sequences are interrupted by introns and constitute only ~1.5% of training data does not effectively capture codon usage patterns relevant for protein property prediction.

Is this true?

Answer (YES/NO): NO